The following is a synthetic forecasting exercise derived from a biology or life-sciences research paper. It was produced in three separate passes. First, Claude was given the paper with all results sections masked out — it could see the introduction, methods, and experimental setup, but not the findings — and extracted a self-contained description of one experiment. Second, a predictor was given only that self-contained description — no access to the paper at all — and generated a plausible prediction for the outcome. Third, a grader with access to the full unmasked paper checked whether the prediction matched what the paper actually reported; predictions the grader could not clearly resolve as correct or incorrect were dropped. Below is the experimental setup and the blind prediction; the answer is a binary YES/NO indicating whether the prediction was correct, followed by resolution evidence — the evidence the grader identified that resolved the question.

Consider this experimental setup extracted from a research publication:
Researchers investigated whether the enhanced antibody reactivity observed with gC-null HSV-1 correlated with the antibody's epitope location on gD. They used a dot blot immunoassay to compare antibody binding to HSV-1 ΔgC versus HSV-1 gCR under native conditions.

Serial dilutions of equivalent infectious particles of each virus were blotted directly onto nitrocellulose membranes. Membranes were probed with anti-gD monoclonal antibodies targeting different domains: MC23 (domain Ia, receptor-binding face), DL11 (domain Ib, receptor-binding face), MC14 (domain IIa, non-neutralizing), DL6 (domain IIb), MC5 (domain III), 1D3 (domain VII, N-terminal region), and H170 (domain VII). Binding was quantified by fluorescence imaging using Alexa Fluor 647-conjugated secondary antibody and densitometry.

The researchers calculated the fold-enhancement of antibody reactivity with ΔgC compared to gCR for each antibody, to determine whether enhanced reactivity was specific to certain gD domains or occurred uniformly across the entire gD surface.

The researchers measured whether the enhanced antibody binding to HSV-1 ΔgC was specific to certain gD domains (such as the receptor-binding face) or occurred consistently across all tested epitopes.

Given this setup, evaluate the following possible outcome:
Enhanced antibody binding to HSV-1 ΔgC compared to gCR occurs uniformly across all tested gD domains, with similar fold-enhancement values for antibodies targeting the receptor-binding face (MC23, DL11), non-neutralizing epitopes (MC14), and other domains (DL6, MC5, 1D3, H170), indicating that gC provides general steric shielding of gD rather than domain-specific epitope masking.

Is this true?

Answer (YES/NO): YES